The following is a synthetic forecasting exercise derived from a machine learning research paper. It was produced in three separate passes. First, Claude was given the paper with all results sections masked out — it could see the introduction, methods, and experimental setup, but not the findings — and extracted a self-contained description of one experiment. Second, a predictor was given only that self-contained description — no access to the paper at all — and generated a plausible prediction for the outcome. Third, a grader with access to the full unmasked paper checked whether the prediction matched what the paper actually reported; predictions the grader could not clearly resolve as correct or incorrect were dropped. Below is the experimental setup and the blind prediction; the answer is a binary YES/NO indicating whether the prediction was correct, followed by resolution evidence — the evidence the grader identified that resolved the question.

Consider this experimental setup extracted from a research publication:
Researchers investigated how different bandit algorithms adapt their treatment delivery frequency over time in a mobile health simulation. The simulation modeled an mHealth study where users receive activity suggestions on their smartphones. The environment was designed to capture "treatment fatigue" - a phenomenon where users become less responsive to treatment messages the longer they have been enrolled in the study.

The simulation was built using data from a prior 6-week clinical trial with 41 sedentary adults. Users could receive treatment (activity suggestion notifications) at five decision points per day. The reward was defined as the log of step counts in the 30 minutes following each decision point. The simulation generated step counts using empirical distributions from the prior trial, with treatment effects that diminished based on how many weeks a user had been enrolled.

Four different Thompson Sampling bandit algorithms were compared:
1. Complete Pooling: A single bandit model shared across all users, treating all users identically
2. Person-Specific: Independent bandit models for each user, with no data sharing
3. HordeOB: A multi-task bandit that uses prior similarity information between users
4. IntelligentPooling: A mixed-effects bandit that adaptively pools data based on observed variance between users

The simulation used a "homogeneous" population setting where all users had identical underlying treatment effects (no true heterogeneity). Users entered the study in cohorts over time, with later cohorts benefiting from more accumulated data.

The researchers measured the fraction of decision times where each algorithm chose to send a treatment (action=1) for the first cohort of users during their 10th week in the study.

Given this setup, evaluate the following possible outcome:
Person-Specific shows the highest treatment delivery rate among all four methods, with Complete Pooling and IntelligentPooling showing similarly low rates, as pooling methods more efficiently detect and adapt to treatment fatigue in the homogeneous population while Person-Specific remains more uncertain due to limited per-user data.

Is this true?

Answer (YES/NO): NO